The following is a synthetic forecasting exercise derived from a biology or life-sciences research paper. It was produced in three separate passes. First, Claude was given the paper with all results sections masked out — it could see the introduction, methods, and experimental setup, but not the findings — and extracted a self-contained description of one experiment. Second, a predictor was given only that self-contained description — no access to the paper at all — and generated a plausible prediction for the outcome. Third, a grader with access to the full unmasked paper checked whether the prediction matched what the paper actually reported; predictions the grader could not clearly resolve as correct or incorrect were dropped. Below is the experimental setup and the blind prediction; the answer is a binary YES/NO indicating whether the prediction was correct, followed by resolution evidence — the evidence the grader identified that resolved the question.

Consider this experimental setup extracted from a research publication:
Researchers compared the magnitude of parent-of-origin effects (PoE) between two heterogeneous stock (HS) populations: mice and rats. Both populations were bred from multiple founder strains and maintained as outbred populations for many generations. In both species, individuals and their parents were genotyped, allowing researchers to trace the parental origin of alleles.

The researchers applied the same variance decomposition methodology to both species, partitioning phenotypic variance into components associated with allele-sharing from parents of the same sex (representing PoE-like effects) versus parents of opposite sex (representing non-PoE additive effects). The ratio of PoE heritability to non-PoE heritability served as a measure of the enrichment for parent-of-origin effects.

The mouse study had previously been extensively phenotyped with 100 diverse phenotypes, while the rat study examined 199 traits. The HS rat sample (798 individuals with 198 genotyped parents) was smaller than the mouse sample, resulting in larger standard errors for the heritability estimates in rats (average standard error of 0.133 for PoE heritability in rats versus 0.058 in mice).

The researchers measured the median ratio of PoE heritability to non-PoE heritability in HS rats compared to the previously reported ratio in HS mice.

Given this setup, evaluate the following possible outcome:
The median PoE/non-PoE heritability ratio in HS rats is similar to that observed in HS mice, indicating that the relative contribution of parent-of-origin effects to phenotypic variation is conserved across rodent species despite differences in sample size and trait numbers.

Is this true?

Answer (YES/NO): NO